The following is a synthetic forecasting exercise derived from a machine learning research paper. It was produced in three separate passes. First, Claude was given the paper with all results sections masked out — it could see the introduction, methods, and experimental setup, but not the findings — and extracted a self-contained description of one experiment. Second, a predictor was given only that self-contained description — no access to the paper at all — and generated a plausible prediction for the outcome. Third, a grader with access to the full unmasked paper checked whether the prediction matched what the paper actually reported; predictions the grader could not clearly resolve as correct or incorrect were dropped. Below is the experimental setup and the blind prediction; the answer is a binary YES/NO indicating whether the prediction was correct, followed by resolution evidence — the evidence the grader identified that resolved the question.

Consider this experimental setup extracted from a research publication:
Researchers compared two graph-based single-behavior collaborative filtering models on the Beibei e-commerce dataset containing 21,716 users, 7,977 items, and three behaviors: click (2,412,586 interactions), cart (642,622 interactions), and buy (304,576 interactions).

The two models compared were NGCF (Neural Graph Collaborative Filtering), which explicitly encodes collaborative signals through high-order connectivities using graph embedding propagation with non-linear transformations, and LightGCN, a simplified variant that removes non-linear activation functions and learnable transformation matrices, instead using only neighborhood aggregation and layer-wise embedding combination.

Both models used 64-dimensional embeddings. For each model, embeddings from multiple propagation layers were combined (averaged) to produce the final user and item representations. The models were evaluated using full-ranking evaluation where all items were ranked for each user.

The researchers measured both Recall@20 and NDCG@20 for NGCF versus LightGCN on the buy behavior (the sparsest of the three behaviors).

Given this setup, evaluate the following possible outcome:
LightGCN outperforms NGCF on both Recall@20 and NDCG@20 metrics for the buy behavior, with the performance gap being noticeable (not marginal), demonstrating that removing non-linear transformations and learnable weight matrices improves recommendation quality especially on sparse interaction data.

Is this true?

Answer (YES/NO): YES